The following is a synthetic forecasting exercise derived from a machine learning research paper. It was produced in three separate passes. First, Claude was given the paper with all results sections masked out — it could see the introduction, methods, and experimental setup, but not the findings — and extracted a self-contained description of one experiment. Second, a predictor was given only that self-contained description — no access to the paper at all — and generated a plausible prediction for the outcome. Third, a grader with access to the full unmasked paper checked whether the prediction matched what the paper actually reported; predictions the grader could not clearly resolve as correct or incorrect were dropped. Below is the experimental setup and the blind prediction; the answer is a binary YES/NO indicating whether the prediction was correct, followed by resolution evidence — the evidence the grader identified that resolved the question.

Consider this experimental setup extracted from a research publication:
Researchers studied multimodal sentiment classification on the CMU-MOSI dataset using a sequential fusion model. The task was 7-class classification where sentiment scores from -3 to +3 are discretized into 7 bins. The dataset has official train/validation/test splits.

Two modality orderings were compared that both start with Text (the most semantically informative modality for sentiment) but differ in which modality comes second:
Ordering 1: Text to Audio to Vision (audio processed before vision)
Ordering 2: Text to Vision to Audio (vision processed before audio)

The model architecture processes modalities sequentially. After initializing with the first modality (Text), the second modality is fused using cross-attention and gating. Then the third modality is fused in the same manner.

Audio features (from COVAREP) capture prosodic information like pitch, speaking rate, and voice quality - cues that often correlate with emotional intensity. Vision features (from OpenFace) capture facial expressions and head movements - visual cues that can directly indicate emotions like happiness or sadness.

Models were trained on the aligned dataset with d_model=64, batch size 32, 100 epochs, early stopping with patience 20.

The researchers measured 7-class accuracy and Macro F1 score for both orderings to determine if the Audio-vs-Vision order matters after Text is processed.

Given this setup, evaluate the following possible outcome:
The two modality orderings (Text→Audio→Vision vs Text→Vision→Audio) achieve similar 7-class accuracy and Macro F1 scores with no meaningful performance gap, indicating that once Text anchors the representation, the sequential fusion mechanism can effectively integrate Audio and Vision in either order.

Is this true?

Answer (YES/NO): NO